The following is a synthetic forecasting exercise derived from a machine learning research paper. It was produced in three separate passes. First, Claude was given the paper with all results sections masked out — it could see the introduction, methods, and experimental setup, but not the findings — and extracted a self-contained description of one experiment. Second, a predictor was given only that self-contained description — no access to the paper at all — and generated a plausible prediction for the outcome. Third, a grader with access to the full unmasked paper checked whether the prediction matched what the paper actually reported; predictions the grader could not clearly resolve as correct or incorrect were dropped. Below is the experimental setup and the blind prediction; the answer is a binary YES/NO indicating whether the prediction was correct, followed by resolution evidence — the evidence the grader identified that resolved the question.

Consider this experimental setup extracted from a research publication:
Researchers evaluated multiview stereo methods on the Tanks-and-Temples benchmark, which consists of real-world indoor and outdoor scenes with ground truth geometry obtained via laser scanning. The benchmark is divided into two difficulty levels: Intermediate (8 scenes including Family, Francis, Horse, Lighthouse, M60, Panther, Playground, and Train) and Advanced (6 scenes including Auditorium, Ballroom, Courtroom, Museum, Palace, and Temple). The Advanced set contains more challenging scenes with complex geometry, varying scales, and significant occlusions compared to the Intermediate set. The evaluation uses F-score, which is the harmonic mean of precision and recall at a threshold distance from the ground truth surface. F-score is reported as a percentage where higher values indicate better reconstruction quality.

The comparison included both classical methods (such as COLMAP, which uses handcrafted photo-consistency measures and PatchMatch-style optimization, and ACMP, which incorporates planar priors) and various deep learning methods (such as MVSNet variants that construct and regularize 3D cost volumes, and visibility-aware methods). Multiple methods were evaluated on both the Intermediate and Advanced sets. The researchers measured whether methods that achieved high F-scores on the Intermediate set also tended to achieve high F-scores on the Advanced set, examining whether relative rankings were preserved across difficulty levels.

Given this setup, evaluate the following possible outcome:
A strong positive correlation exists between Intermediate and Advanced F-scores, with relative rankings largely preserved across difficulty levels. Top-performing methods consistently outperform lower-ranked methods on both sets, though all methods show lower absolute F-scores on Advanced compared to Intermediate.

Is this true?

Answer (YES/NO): NO